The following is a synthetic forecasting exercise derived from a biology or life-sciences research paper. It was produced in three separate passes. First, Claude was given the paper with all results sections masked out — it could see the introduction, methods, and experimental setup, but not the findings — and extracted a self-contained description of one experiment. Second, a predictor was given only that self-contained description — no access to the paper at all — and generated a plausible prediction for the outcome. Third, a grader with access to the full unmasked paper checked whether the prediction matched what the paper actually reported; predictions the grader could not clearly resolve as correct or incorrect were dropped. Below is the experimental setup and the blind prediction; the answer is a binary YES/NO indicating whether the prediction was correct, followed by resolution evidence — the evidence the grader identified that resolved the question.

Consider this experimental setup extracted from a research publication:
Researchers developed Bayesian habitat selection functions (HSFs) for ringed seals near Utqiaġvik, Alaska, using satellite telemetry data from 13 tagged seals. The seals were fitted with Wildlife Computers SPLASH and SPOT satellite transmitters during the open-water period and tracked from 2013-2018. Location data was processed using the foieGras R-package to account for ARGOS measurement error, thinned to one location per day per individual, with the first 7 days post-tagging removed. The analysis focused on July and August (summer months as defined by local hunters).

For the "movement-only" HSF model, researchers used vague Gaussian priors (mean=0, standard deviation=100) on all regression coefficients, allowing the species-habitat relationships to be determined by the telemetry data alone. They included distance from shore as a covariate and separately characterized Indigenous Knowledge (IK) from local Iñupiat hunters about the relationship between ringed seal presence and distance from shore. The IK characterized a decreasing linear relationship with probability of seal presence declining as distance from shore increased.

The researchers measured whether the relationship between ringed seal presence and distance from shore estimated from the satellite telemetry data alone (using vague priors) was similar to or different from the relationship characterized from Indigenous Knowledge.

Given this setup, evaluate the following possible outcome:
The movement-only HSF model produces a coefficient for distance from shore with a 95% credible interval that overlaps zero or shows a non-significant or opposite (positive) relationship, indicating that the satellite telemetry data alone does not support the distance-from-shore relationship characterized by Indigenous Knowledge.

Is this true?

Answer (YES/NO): NO